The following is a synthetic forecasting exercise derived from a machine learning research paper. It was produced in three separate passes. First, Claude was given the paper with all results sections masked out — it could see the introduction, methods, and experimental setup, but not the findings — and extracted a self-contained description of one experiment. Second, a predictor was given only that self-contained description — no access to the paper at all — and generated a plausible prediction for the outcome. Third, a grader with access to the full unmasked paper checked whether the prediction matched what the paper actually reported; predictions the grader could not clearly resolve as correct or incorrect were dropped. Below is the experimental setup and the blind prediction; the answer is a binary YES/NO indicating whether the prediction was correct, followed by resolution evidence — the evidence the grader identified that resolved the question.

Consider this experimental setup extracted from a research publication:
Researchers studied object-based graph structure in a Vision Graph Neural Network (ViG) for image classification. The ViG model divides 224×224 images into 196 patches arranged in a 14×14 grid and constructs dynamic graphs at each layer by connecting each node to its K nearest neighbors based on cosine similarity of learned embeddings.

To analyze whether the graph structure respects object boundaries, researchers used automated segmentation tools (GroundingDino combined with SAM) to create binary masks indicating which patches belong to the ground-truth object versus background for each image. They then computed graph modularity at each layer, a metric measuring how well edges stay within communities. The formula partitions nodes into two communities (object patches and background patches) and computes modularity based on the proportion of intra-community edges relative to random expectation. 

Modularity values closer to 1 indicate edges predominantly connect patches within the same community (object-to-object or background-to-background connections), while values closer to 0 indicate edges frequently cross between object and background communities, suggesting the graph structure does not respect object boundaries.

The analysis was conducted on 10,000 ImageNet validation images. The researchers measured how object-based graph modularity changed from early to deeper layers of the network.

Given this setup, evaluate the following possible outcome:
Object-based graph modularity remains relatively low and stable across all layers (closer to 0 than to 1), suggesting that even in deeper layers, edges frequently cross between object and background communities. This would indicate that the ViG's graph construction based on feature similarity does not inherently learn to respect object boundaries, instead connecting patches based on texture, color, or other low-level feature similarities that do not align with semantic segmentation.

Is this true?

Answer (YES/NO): NO